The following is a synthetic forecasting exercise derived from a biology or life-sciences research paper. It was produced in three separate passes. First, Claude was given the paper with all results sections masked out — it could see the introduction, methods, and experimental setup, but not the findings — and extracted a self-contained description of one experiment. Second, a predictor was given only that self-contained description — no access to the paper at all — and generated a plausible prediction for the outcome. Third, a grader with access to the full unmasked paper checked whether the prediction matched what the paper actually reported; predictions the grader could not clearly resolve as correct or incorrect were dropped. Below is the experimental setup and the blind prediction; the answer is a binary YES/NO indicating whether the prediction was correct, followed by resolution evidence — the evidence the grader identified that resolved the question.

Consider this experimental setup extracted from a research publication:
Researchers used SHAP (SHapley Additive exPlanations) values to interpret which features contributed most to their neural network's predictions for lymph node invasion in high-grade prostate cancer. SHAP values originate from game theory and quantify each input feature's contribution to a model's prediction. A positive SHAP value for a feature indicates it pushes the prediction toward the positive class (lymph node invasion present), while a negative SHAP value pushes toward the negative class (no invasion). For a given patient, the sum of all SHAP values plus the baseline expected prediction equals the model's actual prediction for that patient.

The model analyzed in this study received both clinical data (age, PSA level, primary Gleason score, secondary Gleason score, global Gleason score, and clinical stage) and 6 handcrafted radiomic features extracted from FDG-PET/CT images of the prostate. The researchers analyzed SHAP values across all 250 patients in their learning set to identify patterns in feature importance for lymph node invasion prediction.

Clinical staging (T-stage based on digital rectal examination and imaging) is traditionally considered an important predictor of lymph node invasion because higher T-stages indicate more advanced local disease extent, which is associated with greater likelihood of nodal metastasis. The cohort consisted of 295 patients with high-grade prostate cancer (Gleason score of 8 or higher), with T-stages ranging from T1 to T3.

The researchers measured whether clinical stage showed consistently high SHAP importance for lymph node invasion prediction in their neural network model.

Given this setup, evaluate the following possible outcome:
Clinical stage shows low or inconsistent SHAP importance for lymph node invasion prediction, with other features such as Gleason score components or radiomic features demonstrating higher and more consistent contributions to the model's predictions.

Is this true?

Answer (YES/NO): YES